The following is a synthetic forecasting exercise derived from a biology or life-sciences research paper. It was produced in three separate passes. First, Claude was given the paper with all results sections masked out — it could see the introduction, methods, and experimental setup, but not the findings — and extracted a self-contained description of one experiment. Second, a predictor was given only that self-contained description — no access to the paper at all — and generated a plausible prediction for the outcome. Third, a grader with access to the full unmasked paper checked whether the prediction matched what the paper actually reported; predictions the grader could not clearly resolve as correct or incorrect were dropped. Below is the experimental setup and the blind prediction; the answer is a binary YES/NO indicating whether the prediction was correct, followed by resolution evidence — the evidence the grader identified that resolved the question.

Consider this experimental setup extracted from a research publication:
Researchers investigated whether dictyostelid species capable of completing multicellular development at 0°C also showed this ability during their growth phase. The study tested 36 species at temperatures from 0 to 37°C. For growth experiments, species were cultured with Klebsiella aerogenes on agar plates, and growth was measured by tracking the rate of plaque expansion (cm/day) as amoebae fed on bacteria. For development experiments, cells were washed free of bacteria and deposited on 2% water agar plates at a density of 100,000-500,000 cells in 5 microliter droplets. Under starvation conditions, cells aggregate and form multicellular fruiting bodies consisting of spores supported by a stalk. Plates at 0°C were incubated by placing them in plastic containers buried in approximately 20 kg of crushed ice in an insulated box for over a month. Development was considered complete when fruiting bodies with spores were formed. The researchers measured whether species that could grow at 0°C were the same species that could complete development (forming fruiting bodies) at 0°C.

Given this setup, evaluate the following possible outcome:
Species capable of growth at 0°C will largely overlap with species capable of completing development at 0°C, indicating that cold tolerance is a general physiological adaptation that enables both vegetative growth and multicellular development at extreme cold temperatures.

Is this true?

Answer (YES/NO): NO